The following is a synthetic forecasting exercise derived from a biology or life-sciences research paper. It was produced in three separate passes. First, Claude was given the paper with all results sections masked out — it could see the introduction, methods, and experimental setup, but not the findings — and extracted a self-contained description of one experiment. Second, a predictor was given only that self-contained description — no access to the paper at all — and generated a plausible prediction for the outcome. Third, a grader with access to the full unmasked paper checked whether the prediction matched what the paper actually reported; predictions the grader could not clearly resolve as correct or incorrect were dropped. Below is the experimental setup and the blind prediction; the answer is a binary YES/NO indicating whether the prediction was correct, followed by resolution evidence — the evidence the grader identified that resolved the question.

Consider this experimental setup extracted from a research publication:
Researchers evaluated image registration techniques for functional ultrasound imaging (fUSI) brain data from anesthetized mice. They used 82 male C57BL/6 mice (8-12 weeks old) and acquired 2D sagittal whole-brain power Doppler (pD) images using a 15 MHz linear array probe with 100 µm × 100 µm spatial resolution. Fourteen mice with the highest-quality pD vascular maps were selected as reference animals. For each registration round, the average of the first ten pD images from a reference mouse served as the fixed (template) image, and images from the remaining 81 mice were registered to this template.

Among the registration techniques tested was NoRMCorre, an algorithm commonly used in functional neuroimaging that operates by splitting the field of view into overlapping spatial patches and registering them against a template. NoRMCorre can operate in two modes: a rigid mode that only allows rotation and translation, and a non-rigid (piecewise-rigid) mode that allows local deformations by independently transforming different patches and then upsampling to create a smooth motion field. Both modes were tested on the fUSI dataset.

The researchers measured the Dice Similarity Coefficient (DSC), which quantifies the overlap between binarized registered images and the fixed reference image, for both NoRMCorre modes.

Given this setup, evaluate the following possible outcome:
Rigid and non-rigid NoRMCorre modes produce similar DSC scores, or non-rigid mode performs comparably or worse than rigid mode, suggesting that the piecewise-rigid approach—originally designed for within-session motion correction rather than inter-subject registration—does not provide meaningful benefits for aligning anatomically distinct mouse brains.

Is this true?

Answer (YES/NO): NO